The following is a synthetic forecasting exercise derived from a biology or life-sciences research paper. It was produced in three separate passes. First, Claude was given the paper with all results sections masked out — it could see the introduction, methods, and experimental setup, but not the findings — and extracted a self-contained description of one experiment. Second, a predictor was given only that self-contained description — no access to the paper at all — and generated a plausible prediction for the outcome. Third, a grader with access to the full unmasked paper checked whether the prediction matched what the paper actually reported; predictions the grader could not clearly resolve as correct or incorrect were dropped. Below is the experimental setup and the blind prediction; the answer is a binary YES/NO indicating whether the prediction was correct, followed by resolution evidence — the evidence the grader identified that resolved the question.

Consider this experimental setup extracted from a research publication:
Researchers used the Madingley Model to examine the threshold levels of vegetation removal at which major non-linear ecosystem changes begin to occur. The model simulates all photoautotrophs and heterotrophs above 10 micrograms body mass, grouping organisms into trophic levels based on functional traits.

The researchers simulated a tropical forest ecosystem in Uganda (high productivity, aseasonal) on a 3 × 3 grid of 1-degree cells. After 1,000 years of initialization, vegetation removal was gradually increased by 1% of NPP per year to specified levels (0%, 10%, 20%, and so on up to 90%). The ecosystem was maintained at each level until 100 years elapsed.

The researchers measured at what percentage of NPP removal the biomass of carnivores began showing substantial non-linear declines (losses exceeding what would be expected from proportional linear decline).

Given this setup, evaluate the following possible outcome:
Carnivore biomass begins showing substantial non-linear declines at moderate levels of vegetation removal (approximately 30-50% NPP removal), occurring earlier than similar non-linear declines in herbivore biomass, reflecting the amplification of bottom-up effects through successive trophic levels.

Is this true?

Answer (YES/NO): NO